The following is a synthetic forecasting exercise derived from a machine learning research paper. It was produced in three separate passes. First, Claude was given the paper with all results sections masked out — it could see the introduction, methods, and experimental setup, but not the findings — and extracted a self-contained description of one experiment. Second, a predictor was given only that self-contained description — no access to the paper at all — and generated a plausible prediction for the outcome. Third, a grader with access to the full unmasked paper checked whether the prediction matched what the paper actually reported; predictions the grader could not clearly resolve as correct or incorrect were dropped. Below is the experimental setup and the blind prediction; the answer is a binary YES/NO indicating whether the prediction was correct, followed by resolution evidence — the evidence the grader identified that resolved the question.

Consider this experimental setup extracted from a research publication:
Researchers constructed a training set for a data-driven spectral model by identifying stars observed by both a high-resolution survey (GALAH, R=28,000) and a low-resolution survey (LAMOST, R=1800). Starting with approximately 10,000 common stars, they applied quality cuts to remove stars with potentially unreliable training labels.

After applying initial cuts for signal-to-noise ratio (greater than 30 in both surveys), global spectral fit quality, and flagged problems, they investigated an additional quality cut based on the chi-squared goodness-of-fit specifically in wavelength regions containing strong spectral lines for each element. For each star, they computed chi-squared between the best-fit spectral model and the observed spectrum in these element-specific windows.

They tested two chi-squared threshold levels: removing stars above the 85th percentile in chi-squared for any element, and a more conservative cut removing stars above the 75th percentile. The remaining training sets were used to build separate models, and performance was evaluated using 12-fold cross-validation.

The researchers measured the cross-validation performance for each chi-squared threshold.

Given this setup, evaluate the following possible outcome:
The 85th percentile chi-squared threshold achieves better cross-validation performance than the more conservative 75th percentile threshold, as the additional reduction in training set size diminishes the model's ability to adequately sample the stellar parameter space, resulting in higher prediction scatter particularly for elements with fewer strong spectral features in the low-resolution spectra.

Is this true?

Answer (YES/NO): NO